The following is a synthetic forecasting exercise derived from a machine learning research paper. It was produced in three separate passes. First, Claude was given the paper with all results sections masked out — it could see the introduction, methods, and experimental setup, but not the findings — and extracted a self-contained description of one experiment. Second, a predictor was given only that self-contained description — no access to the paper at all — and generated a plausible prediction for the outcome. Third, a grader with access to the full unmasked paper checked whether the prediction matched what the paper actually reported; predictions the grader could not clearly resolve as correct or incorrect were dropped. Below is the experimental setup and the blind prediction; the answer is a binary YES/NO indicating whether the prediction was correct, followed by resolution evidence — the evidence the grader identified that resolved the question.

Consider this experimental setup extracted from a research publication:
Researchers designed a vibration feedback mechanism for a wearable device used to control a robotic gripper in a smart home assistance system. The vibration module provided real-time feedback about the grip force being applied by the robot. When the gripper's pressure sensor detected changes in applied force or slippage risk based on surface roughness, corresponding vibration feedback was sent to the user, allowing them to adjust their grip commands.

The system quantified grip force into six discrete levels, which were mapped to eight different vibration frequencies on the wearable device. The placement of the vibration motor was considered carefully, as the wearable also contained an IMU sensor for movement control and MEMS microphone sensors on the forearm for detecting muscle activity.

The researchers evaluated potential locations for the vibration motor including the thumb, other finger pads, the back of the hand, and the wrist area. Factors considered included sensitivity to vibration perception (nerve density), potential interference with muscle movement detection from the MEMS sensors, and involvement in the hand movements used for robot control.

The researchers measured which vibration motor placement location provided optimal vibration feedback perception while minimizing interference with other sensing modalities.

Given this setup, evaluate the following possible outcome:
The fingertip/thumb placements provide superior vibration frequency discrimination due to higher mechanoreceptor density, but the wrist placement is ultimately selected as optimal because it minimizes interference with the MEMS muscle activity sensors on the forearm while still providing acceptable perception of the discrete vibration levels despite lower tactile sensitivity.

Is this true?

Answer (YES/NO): NO